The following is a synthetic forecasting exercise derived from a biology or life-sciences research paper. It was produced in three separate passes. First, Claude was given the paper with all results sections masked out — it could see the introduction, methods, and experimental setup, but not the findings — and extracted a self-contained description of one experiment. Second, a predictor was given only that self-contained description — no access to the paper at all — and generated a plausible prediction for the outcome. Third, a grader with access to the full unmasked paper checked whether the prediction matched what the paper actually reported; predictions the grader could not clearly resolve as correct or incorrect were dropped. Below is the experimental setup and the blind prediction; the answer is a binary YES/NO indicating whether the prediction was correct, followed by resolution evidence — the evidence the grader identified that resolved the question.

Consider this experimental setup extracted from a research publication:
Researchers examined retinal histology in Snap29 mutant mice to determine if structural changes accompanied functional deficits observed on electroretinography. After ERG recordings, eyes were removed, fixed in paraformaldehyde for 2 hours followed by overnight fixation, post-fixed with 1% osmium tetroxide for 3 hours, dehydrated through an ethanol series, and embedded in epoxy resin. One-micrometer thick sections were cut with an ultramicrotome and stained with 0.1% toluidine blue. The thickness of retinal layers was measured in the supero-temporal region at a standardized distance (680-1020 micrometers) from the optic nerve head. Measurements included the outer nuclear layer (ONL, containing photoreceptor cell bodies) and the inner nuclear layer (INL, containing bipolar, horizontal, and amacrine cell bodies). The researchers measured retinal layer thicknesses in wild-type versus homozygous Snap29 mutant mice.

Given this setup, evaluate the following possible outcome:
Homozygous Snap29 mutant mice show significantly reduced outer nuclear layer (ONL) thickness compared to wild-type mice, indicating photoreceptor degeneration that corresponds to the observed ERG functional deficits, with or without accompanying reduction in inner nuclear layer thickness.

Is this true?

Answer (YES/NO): YES